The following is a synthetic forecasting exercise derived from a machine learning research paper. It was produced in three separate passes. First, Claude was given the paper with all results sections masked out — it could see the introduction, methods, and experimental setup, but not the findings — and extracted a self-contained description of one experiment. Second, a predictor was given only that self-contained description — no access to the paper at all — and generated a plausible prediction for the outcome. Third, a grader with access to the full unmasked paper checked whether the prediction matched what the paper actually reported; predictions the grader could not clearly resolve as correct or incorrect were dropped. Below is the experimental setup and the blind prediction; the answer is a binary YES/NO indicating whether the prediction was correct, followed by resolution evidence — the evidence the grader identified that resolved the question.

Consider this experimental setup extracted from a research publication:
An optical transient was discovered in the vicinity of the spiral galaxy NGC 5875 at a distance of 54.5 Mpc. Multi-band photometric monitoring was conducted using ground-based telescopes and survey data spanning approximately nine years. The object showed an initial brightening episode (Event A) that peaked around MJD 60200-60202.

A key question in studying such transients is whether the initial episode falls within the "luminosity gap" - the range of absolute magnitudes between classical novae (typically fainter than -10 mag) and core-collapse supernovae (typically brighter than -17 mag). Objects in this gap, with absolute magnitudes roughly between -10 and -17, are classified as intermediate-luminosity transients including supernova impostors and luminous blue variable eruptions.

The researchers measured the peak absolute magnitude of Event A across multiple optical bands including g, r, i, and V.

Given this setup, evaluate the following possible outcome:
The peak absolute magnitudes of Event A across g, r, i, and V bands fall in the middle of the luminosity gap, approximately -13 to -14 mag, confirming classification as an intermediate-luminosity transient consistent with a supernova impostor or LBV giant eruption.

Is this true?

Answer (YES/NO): NO